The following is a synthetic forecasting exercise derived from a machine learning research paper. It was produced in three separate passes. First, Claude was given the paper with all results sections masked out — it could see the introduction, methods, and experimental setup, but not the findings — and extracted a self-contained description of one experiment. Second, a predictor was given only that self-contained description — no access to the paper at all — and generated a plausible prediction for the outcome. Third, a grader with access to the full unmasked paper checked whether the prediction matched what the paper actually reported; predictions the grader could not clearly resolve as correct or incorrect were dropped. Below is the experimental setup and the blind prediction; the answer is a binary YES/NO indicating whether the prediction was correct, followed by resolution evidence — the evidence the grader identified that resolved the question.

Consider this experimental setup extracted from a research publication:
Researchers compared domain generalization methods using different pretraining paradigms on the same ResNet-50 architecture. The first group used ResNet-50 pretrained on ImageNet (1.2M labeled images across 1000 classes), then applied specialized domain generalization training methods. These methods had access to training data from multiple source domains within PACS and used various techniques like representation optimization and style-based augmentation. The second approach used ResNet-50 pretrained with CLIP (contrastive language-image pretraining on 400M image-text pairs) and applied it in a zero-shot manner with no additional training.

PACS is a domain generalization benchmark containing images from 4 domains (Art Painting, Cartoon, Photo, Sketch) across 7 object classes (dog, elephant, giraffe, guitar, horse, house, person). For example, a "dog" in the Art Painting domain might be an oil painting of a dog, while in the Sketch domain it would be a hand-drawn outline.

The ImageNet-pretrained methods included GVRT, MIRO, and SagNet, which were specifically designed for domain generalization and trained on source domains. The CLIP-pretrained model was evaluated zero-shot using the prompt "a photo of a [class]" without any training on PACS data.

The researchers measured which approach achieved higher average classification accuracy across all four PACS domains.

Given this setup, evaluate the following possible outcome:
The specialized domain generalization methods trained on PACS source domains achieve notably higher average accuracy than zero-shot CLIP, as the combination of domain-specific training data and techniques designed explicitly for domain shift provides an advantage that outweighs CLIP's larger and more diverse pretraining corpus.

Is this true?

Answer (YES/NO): NO